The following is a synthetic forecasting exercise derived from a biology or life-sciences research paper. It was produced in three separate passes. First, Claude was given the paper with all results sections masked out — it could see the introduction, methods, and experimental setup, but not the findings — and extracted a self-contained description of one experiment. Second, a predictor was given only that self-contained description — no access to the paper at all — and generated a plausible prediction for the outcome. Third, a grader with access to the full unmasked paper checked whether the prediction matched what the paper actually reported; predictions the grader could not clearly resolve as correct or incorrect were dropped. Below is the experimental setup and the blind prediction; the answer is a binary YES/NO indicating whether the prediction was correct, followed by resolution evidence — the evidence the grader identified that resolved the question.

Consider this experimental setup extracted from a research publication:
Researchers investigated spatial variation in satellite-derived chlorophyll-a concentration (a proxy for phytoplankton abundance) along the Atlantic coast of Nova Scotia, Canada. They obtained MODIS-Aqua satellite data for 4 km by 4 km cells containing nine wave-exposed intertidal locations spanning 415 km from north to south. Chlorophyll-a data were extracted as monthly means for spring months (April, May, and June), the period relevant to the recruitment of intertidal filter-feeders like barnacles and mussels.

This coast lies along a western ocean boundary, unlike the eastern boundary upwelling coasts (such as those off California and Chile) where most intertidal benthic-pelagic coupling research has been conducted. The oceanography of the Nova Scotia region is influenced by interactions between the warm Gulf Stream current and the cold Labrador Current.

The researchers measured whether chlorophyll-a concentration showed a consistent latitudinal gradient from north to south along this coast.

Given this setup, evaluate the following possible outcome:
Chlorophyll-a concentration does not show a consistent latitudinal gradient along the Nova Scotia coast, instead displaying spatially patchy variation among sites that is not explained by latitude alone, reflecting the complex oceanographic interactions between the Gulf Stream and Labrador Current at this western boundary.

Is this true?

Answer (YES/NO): YES